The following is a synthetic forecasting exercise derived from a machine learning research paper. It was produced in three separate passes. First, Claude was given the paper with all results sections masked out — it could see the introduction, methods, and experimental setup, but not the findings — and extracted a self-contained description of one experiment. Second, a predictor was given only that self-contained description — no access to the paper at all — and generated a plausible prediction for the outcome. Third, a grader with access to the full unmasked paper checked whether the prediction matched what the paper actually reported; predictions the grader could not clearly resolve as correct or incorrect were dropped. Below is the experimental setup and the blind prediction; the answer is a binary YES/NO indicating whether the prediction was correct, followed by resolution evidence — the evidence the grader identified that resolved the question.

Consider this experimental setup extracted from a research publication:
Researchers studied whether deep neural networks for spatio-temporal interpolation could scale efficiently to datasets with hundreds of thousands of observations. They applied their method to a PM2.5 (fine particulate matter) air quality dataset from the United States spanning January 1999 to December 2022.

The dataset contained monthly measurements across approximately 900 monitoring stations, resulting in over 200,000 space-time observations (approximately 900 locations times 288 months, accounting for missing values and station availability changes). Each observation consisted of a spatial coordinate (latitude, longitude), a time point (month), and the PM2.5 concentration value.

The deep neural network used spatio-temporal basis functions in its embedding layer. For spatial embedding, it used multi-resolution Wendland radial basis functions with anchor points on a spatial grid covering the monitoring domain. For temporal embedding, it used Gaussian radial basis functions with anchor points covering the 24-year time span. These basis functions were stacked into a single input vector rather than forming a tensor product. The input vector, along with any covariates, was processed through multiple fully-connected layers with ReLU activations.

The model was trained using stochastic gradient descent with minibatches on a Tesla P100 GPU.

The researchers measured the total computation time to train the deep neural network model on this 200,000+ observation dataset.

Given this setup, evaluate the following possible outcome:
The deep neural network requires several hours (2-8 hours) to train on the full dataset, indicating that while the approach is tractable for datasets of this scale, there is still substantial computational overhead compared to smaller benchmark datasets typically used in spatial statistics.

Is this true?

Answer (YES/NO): NO